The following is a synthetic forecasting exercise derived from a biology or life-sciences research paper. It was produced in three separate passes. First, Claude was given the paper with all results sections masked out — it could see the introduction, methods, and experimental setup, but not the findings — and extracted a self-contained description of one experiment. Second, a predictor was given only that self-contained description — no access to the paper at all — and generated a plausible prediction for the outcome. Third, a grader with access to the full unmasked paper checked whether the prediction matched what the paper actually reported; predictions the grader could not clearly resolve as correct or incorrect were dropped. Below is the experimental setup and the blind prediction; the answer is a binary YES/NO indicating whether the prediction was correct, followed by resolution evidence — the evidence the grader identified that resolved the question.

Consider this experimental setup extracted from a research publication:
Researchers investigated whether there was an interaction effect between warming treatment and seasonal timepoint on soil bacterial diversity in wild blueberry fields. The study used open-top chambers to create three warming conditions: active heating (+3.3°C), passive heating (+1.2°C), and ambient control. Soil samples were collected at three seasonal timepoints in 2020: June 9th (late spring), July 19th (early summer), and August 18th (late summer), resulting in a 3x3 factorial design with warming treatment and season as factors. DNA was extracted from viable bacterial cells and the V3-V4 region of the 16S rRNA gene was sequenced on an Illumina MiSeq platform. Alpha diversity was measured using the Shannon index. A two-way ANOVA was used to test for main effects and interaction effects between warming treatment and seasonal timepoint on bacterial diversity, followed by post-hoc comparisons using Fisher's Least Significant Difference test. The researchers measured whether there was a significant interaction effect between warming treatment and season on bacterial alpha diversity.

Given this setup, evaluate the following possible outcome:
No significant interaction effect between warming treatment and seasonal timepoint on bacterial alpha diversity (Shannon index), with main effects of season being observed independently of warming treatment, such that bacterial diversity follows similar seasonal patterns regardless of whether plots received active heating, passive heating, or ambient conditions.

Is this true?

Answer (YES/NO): NO